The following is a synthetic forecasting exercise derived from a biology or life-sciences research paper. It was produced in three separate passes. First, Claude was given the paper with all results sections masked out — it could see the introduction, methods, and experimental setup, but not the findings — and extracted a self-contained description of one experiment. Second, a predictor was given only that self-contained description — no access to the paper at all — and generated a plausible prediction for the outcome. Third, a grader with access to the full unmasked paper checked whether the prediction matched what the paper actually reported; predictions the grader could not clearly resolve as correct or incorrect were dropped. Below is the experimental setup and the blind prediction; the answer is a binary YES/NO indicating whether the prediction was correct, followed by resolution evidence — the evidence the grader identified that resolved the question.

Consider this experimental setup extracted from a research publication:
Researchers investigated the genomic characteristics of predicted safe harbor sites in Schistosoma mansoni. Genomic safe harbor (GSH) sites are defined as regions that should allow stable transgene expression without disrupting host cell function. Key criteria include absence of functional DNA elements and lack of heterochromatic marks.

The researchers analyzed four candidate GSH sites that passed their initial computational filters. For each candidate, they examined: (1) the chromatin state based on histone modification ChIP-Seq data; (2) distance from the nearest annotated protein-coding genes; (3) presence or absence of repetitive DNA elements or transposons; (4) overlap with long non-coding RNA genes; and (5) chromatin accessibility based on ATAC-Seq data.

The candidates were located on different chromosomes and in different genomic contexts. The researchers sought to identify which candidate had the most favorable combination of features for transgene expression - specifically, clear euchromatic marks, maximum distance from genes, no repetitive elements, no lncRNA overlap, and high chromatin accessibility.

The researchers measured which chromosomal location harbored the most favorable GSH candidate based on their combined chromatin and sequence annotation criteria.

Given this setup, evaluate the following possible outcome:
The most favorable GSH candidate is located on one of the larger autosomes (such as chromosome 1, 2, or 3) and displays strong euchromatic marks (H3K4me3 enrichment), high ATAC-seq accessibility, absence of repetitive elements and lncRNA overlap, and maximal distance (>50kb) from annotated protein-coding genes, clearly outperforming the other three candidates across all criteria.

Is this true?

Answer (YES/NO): NO